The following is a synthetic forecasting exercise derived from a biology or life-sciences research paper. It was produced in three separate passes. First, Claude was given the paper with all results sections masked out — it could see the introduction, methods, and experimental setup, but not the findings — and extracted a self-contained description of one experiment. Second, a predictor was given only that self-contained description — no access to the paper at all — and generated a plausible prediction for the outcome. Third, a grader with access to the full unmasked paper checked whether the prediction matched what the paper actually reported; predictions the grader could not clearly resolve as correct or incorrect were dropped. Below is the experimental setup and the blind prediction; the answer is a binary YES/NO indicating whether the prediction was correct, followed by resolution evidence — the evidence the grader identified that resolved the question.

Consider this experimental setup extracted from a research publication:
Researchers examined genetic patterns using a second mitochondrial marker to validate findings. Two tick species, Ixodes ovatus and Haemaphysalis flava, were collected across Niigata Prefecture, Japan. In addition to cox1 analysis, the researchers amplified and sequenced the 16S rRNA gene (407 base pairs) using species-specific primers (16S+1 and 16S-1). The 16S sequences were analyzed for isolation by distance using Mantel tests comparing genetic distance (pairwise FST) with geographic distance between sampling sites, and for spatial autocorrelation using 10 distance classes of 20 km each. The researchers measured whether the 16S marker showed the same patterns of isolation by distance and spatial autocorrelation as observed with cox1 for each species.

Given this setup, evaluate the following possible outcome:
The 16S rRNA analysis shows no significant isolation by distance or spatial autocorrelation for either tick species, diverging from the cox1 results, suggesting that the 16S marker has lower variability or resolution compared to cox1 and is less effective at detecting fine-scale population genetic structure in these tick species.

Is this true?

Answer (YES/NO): NO